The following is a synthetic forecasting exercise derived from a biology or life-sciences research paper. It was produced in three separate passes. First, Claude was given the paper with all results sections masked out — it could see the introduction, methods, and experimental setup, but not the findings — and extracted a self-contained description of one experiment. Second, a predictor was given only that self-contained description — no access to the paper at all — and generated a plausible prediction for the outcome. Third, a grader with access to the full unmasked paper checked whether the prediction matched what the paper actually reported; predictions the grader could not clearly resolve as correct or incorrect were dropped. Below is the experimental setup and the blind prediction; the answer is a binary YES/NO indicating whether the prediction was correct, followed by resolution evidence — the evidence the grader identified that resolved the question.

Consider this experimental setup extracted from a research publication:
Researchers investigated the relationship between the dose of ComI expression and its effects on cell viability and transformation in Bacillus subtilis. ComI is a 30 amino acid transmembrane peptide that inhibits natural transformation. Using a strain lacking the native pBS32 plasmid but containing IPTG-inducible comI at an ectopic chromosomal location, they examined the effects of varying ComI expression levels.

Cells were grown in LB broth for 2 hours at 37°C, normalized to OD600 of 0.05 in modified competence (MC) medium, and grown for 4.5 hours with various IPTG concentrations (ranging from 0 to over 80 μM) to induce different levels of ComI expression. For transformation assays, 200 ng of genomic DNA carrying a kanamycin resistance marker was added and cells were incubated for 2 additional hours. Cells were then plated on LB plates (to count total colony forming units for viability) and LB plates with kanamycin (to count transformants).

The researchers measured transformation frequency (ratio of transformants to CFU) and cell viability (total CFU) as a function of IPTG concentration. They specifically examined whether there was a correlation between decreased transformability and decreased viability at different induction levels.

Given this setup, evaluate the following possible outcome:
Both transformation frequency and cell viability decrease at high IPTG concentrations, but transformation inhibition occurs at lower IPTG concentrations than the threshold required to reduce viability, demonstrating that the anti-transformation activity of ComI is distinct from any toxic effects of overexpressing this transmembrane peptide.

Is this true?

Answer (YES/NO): NO